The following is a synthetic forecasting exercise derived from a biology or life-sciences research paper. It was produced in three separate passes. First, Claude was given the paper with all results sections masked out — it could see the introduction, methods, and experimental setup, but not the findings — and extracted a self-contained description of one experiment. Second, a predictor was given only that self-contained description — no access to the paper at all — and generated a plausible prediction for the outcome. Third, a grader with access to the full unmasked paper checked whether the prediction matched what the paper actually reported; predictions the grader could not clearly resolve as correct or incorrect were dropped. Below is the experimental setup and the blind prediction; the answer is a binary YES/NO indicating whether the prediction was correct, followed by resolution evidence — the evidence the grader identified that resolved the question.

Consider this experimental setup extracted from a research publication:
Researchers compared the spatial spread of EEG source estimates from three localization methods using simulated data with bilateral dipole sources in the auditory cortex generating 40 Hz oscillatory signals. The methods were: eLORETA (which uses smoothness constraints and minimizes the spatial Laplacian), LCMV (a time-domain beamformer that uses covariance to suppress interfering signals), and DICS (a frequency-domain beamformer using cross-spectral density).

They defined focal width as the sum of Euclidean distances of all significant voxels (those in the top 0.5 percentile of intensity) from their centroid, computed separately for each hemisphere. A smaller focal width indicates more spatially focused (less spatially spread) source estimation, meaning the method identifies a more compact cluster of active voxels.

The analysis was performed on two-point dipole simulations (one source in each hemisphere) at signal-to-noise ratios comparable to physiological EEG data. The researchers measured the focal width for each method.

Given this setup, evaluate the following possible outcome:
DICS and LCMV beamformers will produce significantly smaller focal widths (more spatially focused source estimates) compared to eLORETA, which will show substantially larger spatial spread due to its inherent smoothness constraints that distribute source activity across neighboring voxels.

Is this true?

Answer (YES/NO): NO